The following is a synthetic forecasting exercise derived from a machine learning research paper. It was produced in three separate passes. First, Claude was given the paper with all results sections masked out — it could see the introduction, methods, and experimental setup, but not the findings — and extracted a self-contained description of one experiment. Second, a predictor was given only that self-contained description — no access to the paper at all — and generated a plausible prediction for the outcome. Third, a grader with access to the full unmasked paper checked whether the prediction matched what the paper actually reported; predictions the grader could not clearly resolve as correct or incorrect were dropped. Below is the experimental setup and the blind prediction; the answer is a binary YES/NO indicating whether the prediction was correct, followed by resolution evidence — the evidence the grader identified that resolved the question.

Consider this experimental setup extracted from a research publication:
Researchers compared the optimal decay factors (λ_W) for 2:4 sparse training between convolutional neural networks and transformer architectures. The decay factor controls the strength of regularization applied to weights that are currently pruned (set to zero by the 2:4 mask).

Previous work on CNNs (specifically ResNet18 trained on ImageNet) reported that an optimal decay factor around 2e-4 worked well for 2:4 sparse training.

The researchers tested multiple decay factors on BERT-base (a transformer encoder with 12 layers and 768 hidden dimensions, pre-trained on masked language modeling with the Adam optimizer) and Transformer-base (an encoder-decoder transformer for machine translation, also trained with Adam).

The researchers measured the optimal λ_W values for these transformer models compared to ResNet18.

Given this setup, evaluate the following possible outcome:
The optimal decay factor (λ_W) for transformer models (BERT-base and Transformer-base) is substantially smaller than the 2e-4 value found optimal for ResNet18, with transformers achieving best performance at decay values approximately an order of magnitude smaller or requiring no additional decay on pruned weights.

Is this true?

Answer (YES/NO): YES